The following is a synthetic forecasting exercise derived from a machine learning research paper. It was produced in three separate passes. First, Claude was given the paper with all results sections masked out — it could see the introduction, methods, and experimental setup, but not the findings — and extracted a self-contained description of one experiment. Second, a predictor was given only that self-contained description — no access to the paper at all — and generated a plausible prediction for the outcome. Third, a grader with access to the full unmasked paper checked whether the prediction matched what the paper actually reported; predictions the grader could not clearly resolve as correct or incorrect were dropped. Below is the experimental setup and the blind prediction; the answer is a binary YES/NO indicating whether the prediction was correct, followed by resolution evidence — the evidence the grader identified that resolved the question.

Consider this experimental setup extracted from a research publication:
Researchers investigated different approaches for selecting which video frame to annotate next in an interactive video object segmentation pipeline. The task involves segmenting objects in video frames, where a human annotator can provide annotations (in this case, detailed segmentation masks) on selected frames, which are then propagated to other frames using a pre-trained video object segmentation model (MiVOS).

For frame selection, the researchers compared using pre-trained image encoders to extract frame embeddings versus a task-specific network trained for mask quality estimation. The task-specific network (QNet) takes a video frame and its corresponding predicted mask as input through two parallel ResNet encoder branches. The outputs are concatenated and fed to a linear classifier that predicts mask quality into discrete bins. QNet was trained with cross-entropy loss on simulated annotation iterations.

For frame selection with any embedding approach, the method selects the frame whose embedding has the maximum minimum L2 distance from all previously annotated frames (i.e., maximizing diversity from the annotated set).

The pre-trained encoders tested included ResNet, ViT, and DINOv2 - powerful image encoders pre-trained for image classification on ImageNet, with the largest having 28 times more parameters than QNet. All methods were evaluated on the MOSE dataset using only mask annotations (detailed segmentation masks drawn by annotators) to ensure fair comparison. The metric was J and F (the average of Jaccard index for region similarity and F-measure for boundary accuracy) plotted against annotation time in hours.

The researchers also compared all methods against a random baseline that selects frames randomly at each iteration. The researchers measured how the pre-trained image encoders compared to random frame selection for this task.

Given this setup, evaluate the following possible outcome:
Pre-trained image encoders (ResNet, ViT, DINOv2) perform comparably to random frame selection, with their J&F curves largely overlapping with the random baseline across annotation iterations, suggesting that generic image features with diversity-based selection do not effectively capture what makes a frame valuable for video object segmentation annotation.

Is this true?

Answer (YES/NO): YES